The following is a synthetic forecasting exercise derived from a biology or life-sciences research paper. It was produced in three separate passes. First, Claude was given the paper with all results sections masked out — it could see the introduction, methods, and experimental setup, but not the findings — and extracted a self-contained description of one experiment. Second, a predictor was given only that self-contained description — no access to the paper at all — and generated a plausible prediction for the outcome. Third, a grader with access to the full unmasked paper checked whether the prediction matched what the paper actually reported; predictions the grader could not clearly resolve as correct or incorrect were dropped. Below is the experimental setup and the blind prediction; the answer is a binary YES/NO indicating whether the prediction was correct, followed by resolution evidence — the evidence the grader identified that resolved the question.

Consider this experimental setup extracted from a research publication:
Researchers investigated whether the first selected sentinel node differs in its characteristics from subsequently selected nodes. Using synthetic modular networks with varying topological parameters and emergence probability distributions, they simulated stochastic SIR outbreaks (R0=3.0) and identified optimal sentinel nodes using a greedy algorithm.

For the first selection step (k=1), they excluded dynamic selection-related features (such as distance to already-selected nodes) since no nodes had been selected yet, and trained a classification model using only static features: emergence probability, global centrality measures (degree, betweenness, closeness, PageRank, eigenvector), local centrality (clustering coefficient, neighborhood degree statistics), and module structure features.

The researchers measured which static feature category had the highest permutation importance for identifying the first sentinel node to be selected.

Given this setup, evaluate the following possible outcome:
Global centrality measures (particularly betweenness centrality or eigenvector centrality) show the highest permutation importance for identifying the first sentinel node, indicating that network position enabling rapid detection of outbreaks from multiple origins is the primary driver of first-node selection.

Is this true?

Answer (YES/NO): YES